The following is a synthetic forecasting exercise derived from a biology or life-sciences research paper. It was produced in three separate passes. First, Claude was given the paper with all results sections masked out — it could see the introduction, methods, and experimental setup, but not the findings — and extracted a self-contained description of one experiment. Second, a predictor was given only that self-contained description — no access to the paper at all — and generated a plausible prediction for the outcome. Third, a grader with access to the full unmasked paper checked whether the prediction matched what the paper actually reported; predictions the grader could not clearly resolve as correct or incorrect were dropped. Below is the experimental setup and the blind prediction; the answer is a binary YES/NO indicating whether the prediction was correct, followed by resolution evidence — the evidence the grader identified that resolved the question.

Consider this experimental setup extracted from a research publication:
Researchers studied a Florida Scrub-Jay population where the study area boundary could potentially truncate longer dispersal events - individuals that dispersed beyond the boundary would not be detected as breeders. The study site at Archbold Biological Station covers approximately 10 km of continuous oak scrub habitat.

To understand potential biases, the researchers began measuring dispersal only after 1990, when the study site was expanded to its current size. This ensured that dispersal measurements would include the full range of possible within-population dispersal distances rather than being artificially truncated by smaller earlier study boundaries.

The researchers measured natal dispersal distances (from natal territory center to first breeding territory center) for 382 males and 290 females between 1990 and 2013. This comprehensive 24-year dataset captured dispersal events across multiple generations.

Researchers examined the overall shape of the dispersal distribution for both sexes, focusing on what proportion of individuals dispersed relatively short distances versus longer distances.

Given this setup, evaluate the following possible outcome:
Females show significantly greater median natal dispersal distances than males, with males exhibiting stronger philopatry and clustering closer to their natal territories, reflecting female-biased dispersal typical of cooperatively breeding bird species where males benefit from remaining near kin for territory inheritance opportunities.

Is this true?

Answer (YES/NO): YES